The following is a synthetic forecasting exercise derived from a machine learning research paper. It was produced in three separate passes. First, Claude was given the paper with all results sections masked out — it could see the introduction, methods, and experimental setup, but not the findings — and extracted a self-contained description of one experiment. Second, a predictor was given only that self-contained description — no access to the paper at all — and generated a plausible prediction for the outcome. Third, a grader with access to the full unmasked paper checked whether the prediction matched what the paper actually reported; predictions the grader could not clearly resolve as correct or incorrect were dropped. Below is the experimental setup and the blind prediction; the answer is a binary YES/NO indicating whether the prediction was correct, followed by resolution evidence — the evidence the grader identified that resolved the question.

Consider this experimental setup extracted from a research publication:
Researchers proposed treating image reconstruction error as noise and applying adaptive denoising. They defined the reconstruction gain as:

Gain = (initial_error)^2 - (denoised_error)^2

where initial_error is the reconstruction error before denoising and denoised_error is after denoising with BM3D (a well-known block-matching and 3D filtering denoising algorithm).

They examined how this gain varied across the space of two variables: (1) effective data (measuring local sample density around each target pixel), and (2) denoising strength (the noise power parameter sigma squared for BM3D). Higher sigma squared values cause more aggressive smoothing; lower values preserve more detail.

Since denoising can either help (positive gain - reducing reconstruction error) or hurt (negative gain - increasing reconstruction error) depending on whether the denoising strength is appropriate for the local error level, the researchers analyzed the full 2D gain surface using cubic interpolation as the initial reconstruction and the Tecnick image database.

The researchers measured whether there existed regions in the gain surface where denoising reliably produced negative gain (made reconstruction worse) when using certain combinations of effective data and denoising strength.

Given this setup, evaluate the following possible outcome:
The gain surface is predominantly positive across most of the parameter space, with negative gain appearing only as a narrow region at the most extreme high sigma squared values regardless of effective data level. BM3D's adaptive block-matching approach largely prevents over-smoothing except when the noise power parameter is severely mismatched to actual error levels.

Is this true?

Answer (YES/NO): NO